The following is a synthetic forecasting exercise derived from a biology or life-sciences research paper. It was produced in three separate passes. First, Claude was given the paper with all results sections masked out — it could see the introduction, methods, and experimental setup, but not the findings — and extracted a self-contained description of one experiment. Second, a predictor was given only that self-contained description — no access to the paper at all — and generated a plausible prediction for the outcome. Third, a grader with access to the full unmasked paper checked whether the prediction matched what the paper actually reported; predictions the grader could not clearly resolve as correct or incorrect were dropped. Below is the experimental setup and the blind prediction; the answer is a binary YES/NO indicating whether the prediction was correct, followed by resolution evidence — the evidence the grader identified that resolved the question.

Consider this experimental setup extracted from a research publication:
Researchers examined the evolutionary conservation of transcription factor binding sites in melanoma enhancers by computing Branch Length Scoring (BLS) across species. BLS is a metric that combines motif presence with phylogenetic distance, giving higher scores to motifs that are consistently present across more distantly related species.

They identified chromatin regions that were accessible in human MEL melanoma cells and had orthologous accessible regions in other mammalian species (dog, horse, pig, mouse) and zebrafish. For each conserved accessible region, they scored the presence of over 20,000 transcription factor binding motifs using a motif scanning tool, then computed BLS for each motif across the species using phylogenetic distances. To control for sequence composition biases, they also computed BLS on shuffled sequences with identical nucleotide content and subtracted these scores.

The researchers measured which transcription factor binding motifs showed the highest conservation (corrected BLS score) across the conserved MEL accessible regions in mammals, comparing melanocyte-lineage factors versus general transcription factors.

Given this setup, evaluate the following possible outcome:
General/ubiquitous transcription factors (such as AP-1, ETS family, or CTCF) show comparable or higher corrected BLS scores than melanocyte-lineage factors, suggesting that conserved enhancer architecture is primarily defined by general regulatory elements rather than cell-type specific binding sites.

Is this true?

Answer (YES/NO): NO